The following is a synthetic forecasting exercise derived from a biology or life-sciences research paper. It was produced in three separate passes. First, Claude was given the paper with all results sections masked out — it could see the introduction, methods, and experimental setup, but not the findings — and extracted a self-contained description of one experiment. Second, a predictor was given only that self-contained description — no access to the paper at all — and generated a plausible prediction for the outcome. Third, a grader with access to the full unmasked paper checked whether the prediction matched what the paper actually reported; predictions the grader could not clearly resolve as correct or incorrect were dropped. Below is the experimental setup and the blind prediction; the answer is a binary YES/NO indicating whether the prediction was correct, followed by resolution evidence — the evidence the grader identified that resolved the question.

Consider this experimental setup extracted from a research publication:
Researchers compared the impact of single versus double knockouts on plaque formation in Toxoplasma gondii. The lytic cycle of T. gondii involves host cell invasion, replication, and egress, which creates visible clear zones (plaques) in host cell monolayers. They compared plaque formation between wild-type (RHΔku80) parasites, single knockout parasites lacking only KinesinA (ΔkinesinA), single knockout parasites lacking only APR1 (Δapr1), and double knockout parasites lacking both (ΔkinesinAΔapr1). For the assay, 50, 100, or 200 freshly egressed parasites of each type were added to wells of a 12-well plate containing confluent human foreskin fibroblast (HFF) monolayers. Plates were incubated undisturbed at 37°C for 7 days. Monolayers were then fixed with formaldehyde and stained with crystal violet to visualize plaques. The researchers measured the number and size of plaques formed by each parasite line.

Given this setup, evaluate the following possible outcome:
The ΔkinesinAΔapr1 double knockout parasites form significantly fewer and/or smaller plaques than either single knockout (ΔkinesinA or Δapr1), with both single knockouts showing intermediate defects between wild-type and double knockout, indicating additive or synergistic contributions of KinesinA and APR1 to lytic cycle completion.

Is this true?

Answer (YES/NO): YES